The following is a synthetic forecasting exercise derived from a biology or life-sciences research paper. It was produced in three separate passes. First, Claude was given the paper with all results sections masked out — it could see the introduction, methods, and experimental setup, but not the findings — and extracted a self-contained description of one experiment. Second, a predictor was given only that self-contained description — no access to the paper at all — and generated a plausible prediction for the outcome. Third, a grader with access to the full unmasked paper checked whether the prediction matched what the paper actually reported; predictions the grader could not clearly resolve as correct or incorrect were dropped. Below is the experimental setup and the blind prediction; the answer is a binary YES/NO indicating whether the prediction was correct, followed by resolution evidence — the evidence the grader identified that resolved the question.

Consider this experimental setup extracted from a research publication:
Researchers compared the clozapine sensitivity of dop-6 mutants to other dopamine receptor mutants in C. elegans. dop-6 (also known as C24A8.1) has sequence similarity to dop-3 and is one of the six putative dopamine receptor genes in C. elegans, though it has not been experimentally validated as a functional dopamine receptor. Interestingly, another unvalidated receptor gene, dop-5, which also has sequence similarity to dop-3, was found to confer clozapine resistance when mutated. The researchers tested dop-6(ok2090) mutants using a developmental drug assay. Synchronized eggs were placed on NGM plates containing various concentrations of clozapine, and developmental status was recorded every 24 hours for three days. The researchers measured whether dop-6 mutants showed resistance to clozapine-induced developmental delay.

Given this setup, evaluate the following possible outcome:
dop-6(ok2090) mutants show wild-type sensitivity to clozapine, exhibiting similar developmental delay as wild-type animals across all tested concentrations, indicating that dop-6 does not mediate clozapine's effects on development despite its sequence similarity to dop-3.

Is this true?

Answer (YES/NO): YES